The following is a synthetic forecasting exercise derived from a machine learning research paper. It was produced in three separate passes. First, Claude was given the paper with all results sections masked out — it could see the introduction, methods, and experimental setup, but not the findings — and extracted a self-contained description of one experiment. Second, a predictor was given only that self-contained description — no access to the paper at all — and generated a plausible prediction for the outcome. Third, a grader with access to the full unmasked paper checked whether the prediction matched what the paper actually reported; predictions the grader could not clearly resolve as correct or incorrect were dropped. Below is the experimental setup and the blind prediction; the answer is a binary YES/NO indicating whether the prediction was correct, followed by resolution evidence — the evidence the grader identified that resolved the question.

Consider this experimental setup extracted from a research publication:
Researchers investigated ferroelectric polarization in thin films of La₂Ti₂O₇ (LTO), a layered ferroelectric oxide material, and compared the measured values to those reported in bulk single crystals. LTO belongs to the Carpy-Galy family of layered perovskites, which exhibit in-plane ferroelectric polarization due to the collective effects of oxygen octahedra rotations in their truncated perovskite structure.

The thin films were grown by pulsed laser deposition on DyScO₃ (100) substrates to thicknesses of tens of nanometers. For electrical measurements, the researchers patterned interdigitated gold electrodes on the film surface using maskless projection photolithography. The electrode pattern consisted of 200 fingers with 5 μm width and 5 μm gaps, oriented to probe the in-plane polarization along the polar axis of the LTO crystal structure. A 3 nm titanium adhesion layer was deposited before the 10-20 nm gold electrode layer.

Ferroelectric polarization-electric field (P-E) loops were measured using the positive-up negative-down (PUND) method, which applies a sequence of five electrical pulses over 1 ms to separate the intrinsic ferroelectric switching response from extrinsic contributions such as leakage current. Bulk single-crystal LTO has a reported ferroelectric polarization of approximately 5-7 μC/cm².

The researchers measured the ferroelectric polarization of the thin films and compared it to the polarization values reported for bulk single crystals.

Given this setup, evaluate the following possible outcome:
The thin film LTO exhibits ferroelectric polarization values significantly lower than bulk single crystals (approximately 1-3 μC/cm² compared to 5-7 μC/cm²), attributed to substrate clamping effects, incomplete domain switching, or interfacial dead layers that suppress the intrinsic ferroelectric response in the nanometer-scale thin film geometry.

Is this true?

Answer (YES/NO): NO